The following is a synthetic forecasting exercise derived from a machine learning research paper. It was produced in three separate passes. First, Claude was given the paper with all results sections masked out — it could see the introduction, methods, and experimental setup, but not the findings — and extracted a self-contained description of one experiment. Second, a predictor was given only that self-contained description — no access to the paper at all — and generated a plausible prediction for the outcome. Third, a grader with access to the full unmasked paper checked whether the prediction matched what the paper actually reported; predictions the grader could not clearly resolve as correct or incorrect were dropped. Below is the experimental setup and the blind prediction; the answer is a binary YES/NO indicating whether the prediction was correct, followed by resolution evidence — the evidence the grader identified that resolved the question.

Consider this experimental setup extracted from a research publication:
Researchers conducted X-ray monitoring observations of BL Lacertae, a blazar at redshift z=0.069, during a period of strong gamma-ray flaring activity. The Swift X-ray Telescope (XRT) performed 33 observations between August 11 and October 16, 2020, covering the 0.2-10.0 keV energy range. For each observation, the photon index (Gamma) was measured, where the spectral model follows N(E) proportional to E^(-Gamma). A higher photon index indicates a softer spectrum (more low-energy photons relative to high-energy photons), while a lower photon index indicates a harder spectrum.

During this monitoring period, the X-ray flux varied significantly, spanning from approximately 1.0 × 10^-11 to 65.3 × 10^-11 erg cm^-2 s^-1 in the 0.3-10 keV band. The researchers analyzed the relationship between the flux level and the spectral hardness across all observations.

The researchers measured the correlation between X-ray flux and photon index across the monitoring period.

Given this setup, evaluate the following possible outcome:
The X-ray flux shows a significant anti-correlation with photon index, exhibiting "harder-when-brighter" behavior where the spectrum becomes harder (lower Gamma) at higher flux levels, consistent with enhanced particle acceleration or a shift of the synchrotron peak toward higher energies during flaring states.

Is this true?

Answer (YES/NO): NO